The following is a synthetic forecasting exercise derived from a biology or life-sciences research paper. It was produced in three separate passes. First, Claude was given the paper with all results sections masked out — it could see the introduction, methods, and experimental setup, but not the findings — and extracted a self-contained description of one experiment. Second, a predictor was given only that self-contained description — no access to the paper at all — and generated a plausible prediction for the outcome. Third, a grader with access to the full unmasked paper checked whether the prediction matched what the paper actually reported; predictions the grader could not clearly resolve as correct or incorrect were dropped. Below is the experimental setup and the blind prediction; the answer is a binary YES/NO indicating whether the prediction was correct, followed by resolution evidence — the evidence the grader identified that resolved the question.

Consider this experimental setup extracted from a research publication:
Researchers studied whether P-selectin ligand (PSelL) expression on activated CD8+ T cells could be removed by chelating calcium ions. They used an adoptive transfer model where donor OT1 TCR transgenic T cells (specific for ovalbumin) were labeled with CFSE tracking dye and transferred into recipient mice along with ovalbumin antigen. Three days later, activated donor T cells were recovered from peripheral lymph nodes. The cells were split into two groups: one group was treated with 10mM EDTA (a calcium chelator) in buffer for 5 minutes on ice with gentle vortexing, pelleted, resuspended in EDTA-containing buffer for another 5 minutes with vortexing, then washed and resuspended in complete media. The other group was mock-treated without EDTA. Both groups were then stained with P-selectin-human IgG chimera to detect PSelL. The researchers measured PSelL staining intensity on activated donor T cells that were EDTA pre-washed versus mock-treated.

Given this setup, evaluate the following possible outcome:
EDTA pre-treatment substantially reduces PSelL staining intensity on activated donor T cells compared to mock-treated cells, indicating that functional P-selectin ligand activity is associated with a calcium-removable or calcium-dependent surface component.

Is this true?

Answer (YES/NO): YES